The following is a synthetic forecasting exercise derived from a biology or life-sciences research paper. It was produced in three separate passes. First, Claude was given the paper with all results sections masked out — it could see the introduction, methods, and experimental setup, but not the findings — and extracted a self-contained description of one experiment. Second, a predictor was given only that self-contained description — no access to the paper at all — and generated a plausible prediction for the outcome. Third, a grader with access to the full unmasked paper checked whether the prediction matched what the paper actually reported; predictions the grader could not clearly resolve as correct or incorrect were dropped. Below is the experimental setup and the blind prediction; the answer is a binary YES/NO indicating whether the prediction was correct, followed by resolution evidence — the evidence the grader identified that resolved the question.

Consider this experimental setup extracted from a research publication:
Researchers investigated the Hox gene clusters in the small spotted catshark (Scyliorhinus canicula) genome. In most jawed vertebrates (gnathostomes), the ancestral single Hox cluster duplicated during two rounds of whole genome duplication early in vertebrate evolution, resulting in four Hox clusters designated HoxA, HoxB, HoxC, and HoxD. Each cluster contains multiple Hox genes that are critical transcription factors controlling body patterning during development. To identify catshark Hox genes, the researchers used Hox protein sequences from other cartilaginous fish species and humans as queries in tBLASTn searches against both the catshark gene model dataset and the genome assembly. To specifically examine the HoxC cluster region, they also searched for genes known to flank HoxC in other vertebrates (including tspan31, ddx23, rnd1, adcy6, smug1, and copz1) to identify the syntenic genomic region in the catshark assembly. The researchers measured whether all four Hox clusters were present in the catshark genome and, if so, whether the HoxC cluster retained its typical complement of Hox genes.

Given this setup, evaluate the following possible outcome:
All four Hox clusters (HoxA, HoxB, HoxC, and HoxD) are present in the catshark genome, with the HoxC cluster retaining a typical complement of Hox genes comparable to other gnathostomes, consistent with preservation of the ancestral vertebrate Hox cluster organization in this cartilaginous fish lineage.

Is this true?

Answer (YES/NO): NO